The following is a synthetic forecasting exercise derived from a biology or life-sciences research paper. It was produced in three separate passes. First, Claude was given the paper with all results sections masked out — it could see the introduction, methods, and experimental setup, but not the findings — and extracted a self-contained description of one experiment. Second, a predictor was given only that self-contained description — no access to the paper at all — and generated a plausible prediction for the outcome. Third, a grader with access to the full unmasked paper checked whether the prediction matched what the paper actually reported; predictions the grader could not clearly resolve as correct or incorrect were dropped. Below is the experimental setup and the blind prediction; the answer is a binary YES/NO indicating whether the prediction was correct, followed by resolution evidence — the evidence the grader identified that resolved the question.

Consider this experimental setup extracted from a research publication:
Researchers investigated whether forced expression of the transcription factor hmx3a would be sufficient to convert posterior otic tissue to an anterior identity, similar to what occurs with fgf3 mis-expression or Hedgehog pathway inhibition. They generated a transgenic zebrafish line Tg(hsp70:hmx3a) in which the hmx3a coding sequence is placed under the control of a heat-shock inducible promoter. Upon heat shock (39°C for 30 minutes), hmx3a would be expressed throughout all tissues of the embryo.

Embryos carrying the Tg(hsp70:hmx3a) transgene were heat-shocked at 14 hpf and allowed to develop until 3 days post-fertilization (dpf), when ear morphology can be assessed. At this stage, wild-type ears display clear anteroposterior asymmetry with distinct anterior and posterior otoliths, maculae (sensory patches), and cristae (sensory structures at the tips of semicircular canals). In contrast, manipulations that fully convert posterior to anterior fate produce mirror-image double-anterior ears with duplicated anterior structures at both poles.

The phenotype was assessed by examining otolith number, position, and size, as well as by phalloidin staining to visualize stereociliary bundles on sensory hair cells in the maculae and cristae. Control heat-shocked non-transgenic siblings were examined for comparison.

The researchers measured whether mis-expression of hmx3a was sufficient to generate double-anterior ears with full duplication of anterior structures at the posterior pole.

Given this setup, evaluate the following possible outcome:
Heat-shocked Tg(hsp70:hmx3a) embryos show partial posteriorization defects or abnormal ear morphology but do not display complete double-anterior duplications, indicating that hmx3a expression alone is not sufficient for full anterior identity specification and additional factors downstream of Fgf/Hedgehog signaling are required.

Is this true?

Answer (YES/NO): NO